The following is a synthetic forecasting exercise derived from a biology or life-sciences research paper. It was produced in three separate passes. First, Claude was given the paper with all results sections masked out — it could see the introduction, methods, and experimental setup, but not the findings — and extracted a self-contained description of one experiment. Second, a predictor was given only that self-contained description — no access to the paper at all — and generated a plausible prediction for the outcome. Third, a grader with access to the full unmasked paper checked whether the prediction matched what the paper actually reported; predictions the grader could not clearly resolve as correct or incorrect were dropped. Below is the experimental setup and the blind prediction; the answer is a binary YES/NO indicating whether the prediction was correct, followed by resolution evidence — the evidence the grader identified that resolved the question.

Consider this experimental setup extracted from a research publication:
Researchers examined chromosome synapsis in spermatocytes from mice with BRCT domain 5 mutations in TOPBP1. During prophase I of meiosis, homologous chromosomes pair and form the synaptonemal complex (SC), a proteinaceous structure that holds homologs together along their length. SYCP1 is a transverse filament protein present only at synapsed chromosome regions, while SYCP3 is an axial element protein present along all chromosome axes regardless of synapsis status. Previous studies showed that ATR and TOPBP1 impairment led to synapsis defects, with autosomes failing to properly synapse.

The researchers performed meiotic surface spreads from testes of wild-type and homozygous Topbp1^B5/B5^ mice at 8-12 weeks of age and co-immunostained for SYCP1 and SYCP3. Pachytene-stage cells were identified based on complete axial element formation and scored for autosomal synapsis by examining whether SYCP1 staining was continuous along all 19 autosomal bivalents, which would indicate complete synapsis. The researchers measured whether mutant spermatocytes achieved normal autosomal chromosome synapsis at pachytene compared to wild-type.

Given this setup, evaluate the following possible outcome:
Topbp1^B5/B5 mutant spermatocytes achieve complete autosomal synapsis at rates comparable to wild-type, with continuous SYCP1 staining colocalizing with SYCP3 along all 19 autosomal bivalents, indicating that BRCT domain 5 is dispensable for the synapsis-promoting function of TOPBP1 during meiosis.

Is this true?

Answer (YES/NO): YES